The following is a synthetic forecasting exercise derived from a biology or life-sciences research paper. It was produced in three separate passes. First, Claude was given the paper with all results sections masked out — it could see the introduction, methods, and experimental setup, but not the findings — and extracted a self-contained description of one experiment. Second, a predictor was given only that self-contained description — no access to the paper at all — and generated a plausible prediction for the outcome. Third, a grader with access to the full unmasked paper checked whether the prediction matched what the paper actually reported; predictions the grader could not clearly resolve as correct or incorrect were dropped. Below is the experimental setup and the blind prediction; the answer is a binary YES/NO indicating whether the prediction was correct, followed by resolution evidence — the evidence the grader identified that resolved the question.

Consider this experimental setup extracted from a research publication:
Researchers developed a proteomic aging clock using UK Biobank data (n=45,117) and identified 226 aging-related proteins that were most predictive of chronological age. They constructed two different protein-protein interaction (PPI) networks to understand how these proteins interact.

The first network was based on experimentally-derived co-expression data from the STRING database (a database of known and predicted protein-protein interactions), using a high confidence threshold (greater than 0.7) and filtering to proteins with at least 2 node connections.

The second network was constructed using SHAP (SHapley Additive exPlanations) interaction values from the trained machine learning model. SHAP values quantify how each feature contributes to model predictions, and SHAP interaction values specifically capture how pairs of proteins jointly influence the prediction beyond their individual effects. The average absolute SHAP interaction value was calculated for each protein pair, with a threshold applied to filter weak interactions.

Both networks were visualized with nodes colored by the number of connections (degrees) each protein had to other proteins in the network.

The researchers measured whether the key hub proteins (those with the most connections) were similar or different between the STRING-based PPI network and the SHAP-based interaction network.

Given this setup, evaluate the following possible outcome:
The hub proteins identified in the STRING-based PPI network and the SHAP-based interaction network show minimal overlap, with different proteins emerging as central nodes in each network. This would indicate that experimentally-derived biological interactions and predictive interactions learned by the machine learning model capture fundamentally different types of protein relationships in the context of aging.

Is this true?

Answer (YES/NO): YES